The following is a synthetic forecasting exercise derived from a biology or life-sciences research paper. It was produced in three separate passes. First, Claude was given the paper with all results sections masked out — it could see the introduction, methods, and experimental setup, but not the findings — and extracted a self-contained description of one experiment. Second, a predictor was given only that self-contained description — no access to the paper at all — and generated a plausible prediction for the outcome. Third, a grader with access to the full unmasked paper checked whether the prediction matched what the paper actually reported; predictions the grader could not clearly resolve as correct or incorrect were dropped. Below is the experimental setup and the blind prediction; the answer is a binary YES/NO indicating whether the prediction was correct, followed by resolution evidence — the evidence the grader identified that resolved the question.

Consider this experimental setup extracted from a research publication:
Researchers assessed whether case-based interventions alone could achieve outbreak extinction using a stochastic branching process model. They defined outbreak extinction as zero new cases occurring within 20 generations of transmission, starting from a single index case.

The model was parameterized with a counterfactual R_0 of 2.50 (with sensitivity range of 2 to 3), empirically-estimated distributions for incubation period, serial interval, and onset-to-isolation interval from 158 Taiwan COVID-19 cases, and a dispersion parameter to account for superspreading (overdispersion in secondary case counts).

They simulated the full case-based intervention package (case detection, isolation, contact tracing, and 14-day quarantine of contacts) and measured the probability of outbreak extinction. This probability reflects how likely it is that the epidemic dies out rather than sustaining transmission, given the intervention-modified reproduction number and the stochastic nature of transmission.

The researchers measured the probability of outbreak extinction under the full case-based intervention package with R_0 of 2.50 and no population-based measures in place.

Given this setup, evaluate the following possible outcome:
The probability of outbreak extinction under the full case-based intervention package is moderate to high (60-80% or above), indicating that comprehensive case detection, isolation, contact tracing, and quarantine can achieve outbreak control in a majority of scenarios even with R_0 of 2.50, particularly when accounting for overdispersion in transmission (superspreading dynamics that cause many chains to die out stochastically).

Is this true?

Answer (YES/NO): NO